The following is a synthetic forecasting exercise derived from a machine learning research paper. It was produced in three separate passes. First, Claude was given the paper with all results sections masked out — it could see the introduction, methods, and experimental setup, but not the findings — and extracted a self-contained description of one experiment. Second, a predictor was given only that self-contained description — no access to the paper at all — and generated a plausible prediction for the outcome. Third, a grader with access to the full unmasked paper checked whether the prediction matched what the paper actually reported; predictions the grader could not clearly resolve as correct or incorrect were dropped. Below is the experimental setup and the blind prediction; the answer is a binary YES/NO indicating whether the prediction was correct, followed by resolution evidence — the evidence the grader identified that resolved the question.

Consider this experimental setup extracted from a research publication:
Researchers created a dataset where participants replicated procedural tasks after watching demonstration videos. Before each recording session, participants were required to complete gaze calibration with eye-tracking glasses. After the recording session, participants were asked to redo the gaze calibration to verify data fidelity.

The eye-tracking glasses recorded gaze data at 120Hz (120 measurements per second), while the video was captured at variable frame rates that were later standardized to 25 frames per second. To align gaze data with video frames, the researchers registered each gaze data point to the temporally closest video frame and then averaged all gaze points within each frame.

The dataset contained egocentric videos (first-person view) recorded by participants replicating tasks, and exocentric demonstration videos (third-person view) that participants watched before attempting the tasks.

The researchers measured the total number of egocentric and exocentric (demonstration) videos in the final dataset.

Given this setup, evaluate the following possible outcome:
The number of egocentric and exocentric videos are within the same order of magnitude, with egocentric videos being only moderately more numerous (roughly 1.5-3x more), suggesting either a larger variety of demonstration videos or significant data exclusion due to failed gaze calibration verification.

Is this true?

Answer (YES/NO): NO